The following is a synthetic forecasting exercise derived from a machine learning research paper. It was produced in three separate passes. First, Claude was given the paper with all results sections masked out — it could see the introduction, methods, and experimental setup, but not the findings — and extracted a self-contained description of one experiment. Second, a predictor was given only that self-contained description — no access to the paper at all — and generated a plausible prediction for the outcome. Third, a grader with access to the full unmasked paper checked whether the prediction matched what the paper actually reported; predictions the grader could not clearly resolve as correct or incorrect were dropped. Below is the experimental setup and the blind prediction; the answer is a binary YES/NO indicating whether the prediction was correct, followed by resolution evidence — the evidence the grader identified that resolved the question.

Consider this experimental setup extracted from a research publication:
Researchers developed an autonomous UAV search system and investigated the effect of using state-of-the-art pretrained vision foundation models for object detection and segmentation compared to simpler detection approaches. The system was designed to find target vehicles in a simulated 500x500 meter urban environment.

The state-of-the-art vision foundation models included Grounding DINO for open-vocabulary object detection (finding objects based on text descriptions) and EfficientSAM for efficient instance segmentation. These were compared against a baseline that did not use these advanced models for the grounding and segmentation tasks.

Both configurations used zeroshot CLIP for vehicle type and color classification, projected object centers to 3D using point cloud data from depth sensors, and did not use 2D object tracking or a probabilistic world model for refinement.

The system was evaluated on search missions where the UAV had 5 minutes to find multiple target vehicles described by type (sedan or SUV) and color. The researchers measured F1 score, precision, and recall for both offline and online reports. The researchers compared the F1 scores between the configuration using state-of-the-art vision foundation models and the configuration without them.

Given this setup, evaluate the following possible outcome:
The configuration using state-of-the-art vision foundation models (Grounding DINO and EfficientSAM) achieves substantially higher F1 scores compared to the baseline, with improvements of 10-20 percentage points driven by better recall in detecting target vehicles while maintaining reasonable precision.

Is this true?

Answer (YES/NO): NO